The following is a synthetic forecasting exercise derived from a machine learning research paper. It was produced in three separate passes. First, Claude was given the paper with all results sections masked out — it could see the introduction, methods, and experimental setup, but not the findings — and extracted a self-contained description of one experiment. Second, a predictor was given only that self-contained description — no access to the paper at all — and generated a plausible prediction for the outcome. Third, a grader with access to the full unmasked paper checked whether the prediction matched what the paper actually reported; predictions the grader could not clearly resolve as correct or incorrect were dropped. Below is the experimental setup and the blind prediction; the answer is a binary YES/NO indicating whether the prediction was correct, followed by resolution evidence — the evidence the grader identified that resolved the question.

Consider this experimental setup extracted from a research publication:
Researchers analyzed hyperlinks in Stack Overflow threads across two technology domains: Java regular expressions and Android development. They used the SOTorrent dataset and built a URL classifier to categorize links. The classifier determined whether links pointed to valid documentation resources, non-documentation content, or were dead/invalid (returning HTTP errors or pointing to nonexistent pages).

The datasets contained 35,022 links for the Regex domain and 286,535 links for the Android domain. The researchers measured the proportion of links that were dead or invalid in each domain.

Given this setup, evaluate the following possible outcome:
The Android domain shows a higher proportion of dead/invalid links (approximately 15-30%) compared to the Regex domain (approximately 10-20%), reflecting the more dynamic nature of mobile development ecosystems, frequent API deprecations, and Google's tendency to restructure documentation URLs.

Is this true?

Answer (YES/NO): NO